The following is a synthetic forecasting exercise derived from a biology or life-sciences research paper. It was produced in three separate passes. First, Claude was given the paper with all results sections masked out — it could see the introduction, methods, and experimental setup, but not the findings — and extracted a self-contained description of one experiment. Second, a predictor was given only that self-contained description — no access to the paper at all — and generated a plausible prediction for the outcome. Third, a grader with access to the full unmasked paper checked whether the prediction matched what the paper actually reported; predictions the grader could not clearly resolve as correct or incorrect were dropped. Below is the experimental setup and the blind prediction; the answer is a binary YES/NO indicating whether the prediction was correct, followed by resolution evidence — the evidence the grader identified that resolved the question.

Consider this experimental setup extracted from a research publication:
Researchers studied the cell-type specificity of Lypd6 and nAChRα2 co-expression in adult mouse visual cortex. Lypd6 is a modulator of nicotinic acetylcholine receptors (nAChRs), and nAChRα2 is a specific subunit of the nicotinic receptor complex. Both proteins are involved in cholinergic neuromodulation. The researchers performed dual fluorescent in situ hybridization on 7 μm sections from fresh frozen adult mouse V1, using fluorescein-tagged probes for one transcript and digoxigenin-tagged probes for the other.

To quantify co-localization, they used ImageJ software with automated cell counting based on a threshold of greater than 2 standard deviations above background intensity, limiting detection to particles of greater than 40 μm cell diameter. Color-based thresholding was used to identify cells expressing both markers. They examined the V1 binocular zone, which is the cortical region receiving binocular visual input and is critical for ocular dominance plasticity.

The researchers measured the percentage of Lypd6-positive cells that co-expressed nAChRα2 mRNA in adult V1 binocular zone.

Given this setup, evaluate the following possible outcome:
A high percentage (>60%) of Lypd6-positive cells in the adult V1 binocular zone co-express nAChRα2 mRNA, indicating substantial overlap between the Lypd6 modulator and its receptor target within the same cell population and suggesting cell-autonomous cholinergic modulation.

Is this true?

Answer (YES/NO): NO